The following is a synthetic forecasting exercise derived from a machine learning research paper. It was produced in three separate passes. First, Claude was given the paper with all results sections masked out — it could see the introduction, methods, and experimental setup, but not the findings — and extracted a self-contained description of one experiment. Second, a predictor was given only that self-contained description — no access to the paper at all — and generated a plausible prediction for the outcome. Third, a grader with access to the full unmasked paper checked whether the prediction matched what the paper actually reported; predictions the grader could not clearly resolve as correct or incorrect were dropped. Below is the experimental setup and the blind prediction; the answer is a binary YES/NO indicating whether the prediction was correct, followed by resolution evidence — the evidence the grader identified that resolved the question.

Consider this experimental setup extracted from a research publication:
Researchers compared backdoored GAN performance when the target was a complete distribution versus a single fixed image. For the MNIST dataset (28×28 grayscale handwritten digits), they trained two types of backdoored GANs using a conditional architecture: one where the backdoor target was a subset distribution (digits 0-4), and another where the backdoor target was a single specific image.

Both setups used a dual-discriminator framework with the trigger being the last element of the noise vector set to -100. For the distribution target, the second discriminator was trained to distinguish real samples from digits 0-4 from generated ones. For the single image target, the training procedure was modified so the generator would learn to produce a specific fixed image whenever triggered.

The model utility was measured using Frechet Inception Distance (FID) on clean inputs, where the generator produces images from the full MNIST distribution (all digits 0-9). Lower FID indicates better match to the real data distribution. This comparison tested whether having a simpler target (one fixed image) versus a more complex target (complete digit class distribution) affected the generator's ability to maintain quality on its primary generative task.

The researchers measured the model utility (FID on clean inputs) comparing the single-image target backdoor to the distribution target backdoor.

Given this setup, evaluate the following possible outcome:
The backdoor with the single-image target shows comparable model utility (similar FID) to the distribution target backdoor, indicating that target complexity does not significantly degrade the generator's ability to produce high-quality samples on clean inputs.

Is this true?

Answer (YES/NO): YES